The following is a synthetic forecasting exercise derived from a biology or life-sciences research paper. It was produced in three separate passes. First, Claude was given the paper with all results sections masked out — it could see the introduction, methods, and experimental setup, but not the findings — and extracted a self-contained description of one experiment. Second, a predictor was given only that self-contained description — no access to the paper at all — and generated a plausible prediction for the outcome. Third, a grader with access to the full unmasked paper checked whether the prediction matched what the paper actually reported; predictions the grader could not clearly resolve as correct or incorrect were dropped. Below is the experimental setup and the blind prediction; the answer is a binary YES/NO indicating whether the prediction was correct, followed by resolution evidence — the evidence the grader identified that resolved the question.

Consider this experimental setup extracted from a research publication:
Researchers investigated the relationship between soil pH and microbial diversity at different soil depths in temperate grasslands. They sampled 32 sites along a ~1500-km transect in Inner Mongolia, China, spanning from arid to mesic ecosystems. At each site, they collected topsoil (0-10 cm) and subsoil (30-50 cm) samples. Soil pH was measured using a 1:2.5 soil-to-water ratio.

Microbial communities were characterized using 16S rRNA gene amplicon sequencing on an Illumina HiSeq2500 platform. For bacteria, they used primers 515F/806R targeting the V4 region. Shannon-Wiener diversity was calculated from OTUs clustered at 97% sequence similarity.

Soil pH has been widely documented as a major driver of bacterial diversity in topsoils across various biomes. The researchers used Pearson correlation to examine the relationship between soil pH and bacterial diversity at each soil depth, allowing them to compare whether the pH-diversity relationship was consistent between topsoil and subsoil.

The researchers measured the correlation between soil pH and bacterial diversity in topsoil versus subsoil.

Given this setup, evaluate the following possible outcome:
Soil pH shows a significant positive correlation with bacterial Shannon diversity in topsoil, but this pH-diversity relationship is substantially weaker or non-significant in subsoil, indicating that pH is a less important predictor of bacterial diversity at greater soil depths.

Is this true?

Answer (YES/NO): NO